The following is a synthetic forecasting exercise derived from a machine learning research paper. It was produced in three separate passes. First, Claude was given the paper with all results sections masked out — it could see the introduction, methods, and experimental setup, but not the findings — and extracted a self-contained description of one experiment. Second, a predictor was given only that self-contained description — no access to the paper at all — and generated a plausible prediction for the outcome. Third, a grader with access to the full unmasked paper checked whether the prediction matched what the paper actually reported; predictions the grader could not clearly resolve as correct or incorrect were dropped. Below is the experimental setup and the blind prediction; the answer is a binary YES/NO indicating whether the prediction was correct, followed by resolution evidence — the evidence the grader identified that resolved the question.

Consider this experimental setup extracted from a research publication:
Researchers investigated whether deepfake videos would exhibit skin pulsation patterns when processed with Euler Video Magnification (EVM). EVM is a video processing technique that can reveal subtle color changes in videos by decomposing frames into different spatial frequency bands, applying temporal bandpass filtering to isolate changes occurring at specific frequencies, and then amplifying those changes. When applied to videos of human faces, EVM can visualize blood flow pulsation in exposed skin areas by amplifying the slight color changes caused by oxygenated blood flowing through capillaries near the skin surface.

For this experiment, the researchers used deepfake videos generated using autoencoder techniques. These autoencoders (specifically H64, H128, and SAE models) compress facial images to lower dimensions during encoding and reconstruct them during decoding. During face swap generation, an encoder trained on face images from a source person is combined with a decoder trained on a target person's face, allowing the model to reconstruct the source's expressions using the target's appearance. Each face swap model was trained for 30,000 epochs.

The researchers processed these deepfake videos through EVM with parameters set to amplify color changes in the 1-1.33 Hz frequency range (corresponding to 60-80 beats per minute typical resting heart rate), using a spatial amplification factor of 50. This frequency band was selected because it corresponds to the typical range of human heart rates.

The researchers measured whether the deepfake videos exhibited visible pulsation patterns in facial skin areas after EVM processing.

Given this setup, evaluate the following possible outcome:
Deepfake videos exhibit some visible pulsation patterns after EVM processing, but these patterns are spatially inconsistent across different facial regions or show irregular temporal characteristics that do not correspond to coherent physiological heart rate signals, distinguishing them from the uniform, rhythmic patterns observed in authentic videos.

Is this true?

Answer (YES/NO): NO